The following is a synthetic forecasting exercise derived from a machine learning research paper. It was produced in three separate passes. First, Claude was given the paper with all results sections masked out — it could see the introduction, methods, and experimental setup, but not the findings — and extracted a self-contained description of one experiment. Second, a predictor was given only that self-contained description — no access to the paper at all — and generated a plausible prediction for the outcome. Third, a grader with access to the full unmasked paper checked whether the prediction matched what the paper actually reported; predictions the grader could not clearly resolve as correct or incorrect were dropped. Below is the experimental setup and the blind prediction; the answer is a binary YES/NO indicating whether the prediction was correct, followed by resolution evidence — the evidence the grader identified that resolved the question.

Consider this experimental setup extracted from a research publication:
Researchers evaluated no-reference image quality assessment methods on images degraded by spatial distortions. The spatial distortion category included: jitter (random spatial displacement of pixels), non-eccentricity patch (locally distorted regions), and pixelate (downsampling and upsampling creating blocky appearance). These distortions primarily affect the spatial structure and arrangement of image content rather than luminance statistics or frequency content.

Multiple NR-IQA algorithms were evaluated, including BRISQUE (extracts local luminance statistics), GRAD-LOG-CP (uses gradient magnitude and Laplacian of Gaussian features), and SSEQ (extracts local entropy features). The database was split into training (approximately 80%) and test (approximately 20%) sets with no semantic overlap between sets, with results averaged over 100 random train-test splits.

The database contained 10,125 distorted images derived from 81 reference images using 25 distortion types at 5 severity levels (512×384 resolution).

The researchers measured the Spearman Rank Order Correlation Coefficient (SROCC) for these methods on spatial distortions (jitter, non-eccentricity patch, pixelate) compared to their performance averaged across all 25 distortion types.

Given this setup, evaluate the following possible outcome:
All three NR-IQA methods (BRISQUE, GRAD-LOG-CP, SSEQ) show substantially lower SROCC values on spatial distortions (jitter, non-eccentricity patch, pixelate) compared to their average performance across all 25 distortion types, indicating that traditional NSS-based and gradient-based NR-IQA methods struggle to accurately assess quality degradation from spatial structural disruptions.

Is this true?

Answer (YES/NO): NO